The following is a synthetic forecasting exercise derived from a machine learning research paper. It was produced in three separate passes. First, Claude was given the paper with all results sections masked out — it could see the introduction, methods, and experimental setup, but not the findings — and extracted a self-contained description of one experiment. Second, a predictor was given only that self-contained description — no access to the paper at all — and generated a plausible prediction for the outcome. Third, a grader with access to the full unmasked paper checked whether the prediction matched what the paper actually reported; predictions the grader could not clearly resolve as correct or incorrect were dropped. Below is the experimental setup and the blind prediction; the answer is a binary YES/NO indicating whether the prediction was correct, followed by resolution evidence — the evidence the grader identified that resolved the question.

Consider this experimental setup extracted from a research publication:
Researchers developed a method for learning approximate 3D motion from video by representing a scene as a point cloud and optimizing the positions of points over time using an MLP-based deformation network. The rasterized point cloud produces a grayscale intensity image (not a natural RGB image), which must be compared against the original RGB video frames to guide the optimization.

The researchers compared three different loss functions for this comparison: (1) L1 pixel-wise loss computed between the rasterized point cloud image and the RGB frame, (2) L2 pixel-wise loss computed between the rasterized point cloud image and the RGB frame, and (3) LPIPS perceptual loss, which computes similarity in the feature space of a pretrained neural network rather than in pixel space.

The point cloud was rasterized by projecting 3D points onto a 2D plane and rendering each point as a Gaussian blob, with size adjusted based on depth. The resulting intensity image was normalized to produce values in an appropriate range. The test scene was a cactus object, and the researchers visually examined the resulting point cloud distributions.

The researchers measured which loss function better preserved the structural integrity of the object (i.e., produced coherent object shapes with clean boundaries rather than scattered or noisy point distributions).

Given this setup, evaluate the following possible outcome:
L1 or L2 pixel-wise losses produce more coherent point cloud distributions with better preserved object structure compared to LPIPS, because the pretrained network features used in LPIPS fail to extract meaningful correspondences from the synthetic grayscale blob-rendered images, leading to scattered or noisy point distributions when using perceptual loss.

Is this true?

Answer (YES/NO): NO